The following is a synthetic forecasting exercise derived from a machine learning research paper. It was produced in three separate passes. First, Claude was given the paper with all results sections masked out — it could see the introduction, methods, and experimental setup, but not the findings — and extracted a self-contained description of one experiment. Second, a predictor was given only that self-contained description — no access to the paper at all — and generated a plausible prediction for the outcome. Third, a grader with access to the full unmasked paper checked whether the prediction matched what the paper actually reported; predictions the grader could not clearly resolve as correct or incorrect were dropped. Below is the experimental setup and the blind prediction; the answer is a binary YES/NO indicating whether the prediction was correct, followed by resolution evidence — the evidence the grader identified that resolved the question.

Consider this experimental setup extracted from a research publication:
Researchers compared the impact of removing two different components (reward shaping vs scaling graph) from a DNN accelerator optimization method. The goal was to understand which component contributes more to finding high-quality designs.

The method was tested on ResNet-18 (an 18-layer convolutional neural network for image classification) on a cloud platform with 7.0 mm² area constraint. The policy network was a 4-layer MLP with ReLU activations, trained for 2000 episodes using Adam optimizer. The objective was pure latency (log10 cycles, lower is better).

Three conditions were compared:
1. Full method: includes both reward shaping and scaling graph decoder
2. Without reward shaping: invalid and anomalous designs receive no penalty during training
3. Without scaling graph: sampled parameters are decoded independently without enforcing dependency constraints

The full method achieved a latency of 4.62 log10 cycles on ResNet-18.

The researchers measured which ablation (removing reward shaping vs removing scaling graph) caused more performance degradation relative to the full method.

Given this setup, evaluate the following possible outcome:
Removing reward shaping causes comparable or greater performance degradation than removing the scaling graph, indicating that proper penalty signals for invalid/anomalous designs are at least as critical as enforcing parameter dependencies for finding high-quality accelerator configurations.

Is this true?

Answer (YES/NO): YES